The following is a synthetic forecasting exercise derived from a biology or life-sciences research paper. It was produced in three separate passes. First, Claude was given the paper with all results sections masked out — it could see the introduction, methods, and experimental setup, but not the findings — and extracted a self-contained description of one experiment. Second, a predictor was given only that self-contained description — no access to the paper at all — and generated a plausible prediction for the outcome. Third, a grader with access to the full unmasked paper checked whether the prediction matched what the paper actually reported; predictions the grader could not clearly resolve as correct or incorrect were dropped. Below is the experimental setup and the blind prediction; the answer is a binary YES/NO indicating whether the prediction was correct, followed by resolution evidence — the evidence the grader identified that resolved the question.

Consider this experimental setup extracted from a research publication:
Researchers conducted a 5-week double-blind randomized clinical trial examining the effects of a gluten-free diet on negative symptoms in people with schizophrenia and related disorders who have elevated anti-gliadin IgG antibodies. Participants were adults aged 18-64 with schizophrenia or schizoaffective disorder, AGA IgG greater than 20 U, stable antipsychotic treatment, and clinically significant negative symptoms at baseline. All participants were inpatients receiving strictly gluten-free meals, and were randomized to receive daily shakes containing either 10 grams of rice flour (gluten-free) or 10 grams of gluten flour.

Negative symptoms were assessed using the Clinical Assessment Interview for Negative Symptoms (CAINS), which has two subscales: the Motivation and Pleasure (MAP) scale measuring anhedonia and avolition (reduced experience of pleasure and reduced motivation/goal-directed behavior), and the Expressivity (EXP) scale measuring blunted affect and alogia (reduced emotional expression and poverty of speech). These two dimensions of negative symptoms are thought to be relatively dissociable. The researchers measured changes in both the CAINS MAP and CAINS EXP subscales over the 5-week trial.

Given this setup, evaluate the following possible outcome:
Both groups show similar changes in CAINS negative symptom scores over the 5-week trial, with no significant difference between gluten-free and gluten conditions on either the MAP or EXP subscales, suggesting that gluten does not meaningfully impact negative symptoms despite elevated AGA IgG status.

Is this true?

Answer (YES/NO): NO